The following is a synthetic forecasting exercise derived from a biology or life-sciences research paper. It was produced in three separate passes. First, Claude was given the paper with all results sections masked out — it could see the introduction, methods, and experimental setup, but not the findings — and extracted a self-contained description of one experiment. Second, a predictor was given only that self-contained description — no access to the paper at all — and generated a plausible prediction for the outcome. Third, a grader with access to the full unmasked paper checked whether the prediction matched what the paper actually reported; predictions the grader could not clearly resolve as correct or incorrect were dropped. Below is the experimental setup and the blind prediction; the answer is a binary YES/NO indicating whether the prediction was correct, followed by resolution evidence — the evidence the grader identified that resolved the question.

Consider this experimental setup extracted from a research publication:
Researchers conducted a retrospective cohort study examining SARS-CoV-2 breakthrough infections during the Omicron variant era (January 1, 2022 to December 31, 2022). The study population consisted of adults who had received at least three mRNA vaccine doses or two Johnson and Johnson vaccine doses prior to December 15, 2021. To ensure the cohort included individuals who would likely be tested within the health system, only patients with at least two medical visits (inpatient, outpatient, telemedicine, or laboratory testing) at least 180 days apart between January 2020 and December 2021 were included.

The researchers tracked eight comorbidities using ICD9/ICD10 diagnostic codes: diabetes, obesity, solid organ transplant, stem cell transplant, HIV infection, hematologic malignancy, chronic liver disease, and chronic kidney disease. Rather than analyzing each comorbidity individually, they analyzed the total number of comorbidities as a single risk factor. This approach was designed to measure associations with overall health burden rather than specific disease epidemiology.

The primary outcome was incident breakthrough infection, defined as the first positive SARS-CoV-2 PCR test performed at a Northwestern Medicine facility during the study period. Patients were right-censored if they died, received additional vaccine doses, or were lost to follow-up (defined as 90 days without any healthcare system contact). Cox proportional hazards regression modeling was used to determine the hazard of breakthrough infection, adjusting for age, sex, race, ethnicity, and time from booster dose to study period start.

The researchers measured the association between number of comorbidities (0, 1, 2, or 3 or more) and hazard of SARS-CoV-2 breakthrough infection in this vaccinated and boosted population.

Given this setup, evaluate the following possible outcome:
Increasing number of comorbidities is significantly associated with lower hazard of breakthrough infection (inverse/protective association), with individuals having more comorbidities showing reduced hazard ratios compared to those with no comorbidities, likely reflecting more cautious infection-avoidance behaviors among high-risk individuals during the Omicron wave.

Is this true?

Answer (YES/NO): NO